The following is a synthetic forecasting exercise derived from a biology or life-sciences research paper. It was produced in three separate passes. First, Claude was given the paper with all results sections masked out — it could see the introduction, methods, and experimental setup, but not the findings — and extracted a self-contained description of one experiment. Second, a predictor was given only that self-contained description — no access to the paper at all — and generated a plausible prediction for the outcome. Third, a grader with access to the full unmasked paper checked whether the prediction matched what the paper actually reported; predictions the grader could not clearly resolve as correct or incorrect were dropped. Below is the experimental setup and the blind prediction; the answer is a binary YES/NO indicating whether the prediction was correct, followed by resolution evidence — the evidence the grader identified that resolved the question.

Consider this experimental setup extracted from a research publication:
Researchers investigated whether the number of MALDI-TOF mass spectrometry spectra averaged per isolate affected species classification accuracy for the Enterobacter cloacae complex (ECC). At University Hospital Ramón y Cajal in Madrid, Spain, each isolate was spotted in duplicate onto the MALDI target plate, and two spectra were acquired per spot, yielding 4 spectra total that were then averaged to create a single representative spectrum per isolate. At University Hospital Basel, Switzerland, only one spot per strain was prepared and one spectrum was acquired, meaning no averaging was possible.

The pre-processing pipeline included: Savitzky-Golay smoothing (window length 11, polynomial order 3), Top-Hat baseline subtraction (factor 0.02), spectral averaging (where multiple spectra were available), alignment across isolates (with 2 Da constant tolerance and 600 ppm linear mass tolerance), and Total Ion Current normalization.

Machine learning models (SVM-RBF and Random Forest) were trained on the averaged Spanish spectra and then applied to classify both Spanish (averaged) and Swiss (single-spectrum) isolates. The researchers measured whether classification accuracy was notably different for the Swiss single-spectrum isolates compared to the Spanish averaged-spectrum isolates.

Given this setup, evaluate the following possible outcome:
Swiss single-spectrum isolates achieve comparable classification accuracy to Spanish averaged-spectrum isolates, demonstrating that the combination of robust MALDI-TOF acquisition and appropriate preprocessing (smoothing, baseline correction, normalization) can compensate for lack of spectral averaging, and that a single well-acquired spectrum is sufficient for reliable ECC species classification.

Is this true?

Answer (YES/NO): YES